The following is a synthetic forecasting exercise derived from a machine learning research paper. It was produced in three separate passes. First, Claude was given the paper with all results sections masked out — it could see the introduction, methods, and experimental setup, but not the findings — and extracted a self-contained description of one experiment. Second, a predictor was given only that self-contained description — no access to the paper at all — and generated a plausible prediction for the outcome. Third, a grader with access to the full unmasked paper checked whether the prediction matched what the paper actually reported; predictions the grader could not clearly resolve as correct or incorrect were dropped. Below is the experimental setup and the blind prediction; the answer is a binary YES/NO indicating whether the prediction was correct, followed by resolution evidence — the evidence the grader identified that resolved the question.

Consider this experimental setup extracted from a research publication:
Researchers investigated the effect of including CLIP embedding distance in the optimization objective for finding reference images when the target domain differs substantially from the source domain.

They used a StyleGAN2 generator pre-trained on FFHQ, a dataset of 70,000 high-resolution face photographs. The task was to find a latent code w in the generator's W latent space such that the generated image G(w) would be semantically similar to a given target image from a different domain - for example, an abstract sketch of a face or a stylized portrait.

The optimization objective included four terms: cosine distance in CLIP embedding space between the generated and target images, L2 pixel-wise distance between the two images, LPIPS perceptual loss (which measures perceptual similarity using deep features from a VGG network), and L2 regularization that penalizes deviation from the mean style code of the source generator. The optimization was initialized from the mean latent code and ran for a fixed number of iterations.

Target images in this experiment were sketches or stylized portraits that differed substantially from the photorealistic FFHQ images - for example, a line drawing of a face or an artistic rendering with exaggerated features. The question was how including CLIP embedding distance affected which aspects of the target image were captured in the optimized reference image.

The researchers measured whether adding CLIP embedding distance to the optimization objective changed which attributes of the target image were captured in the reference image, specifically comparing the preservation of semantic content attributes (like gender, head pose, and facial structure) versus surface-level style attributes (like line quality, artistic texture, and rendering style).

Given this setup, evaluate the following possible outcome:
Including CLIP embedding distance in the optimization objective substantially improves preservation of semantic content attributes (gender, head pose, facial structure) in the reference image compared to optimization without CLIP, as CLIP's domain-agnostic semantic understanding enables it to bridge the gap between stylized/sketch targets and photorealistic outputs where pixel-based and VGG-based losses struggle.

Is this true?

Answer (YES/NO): YES